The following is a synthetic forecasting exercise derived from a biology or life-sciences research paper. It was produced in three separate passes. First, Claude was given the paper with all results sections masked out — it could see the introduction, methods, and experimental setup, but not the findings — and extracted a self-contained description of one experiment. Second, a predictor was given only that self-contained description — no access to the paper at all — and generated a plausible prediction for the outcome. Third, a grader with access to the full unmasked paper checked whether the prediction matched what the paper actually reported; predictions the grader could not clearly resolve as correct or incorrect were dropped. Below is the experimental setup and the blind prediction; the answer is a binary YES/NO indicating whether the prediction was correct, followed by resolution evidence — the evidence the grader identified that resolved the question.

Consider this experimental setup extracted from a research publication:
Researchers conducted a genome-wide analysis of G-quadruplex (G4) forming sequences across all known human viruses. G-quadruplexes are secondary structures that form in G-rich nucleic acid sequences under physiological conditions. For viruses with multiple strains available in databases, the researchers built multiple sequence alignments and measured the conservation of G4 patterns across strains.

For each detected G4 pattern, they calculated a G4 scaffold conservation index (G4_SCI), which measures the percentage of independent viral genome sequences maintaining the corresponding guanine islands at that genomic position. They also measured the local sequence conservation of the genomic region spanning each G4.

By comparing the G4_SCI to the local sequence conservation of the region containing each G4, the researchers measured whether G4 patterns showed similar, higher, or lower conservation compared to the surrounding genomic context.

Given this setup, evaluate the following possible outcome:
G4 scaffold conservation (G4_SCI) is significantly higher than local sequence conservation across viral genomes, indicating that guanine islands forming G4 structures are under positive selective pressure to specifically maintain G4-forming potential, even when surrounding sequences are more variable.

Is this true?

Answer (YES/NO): NO